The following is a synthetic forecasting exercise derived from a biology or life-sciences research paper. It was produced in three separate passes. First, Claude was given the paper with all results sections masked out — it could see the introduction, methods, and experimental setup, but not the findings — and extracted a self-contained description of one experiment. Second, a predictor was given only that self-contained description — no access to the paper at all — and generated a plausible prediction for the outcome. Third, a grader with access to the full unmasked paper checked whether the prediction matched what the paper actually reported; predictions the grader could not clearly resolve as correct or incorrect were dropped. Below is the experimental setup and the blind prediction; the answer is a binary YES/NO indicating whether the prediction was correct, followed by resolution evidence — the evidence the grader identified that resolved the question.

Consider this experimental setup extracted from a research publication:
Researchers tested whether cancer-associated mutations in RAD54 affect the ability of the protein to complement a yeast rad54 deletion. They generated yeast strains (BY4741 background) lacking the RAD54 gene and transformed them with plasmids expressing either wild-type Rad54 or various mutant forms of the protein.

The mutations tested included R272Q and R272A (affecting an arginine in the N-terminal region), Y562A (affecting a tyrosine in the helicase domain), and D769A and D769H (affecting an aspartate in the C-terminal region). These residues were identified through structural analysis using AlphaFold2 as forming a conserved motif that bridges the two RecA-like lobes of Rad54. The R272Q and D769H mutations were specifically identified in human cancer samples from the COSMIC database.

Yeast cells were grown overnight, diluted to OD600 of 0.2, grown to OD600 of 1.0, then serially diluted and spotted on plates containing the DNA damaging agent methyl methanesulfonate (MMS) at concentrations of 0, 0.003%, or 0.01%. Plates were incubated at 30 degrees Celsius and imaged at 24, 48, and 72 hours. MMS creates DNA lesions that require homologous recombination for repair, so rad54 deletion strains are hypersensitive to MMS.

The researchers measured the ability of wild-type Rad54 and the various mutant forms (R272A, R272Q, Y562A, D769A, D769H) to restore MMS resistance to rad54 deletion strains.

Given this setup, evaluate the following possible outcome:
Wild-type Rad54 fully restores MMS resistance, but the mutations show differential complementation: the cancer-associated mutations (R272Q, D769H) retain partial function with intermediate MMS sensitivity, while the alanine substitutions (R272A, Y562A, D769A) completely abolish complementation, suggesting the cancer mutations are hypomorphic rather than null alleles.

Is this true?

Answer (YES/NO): NO